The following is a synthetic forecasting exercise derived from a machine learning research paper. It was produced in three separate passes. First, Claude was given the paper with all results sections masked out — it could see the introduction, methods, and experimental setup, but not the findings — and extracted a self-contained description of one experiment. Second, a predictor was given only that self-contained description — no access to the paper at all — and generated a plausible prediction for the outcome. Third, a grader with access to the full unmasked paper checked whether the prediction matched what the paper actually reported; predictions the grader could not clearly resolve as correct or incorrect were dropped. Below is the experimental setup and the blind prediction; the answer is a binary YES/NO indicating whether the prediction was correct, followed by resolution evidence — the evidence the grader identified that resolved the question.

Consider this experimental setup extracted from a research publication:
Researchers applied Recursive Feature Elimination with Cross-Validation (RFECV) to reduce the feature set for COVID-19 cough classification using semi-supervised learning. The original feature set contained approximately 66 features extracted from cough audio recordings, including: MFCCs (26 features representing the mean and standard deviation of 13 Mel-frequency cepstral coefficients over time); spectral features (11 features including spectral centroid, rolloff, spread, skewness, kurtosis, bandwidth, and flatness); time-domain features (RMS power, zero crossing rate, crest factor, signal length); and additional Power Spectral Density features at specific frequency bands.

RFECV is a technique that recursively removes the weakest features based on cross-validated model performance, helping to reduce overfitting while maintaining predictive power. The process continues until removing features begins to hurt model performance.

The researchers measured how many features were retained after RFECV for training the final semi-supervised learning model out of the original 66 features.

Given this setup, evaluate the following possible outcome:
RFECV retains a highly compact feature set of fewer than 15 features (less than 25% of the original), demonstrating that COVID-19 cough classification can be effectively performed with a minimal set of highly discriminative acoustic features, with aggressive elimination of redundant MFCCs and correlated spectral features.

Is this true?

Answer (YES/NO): NO